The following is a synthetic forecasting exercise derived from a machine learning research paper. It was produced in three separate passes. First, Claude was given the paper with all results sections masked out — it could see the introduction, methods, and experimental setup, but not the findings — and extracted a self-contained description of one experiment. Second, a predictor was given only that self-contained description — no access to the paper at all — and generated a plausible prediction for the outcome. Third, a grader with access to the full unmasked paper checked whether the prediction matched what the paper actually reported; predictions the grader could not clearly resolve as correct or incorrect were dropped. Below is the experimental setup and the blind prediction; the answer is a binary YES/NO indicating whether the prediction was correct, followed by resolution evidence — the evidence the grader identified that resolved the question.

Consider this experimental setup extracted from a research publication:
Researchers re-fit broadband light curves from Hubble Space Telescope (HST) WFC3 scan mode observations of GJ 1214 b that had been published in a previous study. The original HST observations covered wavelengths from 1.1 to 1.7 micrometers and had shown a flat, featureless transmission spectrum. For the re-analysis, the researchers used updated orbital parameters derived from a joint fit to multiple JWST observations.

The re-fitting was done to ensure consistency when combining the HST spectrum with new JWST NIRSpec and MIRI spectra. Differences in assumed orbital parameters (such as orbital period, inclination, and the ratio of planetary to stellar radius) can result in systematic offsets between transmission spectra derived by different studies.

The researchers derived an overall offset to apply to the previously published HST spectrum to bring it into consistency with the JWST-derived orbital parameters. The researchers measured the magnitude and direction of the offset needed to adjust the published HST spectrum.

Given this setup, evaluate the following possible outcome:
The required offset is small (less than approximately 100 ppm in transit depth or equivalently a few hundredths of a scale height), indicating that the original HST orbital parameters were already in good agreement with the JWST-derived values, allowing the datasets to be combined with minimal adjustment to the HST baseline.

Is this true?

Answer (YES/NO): NO